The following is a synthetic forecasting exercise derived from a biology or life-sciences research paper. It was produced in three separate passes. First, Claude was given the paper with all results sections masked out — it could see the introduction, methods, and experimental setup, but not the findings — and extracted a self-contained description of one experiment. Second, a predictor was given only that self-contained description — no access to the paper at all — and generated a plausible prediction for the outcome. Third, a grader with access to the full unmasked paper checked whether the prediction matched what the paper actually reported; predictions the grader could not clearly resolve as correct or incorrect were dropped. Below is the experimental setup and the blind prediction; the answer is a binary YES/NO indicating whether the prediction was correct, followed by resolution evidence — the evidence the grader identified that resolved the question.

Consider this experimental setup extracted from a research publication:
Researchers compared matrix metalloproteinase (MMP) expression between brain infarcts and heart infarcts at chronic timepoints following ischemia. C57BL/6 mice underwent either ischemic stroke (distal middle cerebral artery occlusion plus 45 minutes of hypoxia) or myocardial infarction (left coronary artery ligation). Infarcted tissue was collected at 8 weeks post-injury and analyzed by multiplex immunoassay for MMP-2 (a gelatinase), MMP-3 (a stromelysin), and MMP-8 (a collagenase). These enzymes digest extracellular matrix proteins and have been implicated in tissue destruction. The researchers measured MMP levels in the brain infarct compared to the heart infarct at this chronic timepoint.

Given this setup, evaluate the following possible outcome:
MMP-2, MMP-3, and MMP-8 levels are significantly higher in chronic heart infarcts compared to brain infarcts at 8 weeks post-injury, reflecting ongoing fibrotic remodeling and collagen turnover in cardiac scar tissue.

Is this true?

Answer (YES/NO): NO